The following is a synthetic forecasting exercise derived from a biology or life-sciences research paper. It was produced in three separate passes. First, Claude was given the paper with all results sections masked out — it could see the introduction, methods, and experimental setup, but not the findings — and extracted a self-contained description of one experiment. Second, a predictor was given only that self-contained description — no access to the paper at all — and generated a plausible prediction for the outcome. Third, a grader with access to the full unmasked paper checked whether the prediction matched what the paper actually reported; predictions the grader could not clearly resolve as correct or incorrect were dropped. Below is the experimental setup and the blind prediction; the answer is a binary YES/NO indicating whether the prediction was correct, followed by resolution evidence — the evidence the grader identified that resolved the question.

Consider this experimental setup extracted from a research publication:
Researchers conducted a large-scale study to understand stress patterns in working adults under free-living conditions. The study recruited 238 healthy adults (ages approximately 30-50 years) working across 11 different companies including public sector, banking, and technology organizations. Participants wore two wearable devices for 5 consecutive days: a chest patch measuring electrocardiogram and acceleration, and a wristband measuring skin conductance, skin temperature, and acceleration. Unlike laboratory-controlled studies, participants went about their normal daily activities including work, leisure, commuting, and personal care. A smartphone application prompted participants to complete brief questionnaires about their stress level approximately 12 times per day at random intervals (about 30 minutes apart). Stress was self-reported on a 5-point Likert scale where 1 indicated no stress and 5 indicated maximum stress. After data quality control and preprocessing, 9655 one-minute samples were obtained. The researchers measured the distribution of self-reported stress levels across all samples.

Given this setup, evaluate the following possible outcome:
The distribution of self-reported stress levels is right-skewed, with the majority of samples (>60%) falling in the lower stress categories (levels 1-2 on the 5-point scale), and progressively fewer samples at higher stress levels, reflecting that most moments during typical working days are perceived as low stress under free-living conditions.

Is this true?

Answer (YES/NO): YES